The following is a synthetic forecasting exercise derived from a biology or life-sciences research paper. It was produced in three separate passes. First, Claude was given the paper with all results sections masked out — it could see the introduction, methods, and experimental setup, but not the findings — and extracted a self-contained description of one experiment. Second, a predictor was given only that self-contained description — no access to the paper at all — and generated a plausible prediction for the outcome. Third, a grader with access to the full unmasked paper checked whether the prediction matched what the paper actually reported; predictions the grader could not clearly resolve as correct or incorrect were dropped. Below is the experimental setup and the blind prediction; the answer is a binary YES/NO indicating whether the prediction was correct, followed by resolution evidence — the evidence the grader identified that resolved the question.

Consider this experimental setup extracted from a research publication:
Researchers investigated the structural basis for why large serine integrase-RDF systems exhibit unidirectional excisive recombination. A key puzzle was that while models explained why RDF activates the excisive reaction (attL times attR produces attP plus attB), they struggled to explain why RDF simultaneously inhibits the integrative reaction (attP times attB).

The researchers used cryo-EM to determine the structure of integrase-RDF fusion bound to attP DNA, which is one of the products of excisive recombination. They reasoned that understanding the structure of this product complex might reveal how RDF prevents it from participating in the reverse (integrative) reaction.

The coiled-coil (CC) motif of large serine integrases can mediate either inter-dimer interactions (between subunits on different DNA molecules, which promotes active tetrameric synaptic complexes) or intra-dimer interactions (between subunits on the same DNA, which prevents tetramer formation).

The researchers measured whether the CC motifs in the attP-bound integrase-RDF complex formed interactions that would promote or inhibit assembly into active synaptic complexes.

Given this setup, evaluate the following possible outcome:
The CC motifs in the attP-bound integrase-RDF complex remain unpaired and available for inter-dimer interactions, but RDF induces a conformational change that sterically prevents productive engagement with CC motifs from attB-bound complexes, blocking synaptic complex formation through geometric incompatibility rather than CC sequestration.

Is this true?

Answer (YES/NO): NO